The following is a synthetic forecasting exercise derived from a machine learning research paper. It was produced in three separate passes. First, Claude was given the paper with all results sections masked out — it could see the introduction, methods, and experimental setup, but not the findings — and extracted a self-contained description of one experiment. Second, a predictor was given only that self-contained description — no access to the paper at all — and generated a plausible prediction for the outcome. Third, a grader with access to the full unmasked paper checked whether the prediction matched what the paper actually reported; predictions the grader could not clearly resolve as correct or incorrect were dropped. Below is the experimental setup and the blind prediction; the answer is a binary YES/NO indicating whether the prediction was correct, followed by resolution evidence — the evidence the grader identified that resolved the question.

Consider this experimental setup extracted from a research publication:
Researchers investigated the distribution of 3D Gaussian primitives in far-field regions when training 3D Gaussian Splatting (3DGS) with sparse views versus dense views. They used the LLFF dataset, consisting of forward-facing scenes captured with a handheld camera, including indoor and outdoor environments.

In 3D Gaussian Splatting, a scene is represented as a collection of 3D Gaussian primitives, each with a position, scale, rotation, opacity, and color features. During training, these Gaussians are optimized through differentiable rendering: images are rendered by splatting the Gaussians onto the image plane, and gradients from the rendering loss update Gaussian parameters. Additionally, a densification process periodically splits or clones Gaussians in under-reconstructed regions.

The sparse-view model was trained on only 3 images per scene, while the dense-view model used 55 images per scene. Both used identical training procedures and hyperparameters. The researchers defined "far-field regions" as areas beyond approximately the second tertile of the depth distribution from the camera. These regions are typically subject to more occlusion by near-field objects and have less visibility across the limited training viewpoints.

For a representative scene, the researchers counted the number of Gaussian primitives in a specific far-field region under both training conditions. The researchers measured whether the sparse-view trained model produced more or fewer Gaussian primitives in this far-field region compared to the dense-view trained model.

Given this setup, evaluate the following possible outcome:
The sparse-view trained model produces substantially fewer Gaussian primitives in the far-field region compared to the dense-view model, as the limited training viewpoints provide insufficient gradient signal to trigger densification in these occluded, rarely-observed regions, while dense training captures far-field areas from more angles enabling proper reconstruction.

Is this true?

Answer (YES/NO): YES